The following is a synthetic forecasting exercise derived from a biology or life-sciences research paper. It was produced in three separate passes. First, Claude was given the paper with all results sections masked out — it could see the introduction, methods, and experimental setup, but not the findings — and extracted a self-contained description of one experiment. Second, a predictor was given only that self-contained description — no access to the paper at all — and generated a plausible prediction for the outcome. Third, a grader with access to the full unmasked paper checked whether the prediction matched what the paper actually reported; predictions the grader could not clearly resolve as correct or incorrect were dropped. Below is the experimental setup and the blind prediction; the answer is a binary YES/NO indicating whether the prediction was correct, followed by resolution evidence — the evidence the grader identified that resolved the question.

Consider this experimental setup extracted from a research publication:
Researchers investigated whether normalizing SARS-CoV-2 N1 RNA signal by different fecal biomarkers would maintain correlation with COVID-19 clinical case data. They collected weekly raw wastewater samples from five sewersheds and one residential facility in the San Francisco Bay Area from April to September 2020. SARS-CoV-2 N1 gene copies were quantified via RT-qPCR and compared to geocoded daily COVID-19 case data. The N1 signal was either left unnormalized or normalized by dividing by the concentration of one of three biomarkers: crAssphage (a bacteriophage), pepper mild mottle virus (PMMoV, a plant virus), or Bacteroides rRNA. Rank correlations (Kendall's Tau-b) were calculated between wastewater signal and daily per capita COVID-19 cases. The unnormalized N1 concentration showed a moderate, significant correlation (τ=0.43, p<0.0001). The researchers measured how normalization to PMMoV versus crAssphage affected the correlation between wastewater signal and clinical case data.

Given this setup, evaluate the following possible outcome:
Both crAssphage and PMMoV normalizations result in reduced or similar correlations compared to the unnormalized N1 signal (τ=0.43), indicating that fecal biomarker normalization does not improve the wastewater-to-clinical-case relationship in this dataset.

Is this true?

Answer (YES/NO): YES